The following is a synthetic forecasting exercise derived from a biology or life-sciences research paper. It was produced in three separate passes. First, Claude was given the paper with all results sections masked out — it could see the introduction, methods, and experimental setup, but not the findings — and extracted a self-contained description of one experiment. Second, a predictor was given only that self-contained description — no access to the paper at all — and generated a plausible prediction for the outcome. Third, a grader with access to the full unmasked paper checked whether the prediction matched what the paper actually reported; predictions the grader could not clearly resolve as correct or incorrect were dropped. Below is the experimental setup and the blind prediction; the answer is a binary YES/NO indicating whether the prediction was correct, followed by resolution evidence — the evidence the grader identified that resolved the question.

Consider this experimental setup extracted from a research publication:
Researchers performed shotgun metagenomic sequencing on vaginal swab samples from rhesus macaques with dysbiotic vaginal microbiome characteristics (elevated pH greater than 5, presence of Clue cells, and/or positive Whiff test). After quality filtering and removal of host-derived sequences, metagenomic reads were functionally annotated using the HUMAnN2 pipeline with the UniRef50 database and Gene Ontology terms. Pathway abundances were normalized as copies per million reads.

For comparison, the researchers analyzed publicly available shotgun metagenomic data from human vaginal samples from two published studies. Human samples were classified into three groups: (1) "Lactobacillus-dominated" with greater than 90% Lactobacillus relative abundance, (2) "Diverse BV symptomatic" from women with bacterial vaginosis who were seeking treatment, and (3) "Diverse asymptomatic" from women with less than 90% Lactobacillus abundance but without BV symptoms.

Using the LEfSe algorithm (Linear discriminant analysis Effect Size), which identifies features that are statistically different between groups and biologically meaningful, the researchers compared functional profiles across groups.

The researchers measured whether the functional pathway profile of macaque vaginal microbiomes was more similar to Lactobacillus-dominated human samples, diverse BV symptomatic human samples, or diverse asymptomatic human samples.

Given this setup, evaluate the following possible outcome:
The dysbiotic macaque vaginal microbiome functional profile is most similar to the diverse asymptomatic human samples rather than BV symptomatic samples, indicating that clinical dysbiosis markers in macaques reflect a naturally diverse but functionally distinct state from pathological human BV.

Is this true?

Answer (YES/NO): YES